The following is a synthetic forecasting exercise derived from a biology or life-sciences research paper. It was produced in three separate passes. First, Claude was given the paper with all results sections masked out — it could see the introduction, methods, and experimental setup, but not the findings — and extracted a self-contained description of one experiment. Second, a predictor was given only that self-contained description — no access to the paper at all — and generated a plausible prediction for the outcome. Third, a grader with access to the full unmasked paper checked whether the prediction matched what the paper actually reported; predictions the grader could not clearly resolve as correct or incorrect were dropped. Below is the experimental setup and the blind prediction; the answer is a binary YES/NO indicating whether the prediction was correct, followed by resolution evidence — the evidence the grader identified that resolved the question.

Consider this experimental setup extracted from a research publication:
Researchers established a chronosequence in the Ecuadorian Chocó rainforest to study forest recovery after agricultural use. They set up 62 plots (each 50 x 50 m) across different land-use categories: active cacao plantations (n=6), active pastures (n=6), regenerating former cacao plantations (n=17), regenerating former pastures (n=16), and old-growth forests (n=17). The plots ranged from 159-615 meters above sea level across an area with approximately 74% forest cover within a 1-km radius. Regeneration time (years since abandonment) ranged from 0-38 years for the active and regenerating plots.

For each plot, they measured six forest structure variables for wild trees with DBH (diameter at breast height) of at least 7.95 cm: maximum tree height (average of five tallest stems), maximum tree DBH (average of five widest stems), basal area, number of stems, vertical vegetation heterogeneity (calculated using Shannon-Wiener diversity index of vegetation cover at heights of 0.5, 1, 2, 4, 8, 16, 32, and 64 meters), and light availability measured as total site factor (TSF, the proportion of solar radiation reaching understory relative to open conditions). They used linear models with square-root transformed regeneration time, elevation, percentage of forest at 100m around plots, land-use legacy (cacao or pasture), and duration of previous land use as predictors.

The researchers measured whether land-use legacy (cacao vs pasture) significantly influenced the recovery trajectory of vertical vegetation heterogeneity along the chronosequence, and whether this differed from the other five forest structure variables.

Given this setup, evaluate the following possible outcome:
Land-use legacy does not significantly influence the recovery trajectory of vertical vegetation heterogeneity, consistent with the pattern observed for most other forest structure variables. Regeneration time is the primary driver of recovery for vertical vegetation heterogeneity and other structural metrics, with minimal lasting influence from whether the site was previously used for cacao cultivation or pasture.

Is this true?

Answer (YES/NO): NO